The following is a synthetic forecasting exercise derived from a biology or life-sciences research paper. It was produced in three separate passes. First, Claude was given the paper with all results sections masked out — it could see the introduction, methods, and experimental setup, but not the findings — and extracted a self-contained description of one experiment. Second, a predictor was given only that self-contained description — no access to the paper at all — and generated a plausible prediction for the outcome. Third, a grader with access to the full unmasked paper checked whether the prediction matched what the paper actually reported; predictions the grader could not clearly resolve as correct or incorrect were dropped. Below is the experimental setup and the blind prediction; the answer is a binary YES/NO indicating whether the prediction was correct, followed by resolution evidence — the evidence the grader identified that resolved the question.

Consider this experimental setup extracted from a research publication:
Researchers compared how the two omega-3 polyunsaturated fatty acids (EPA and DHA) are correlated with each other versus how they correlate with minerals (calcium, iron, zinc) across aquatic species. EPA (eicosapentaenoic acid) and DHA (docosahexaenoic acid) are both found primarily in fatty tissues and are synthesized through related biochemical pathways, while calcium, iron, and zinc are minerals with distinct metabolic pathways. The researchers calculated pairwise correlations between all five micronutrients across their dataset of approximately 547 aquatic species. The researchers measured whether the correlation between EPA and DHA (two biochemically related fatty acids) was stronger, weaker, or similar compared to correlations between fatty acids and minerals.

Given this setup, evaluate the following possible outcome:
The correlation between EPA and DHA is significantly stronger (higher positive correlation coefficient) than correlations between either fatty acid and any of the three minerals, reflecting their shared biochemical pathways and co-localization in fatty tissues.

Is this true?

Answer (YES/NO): YES